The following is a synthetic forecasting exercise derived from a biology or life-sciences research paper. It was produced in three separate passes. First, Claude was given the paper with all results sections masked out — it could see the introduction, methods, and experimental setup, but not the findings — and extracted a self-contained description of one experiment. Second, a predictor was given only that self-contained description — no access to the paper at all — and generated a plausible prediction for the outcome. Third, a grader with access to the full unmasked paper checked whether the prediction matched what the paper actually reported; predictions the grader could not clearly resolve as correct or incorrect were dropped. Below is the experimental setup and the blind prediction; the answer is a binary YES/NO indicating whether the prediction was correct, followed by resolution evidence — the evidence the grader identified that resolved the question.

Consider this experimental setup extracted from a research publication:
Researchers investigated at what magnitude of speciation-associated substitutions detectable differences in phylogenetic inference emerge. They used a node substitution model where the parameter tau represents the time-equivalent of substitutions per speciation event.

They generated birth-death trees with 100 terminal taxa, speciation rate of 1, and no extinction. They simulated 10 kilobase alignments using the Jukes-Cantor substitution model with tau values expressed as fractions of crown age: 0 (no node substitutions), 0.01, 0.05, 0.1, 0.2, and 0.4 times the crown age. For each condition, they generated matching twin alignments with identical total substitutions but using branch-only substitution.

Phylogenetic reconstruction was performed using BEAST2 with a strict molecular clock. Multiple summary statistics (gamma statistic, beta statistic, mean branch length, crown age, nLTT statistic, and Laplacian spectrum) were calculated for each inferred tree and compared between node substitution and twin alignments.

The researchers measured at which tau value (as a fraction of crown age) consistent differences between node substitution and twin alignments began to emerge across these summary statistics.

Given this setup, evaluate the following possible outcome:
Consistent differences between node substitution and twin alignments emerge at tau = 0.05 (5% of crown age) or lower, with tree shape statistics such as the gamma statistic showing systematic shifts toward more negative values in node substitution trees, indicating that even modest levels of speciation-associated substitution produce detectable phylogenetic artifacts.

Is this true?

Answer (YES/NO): NO